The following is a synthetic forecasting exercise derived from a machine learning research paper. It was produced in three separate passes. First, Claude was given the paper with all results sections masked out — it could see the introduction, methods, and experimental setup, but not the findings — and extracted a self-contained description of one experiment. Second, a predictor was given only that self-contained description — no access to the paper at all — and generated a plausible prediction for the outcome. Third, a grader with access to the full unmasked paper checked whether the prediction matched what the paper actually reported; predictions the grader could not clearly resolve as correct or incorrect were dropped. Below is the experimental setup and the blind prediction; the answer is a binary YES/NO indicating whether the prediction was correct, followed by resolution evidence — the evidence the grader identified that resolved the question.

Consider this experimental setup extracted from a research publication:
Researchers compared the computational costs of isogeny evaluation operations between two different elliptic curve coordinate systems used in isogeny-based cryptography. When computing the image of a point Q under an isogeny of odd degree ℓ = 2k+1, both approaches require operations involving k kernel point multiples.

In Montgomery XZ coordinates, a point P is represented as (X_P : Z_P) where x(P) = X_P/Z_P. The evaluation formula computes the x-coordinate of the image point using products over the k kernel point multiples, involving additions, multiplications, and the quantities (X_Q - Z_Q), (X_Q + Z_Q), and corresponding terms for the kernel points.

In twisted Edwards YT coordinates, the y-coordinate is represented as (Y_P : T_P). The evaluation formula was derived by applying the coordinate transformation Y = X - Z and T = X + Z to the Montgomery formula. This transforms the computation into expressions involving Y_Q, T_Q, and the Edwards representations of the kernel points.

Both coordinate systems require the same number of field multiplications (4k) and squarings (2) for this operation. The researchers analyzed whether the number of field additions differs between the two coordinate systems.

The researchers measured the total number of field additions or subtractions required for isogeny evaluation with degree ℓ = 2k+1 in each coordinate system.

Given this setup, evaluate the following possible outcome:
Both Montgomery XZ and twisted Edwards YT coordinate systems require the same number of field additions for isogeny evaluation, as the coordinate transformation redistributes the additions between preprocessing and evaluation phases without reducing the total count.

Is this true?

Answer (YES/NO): NO